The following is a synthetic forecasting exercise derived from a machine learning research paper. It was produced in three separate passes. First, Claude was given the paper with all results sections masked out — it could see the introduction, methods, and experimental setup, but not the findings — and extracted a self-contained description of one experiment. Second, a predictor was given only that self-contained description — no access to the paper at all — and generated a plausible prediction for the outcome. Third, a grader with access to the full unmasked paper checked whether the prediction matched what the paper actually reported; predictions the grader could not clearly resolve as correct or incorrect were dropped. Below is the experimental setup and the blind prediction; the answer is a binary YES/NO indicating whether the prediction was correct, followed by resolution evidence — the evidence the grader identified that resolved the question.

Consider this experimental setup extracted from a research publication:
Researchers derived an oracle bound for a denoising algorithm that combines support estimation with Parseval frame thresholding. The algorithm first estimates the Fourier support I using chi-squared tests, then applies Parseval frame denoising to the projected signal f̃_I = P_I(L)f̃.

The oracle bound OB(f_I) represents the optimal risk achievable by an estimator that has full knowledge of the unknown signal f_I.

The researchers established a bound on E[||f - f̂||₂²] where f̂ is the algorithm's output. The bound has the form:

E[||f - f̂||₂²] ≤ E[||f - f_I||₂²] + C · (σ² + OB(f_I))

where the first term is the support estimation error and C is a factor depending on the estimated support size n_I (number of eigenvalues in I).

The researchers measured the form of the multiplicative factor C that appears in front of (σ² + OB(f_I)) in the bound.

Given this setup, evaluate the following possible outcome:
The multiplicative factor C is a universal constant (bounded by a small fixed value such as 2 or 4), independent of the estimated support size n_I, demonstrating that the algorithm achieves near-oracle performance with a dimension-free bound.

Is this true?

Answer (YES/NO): NO